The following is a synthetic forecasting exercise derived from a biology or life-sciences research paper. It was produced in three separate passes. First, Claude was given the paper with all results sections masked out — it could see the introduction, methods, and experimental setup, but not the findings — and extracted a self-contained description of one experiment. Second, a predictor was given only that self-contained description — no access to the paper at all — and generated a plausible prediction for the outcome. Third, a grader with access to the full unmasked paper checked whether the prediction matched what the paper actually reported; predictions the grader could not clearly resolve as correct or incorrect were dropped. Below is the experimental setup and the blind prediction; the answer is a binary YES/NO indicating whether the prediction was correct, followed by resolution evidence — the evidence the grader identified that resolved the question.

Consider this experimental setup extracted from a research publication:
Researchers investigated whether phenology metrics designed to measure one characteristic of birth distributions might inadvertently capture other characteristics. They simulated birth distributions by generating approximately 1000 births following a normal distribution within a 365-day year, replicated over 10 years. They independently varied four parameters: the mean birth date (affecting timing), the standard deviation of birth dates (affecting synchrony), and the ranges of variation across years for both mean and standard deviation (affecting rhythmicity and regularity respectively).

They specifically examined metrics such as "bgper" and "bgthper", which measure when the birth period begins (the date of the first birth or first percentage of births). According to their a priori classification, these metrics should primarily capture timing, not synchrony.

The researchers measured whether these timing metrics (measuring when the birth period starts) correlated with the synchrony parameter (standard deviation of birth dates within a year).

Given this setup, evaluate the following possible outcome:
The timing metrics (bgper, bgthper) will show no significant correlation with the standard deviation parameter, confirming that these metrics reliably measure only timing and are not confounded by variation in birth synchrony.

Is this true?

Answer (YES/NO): NO